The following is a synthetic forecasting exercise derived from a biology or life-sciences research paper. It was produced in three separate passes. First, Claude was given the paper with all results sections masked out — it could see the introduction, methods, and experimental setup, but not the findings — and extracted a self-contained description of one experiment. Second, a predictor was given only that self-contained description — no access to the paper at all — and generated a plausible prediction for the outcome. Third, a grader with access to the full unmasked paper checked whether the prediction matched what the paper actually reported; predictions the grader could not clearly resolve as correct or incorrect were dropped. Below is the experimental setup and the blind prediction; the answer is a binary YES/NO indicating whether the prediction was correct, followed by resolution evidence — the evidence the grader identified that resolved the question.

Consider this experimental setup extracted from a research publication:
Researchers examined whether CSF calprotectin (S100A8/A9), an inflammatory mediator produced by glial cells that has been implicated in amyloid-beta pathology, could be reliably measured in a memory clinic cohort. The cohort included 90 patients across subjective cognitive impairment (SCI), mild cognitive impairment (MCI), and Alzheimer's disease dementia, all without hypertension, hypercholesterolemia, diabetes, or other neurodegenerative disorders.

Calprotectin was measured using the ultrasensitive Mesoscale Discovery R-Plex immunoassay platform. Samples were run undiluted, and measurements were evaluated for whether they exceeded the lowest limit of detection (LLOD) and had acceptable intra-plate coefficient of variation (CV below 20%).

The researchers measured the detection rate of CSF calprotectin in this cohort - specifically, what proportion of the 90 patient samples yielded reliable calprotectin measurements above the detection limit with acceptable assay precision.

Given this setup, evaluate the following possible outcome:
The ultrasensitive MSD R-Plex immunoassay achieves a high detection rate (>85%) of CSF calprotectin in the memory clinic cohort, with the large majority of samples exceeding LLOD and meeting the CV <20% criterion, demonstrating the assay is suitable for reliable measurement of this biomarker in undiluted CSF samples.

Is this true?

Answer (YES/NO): NO